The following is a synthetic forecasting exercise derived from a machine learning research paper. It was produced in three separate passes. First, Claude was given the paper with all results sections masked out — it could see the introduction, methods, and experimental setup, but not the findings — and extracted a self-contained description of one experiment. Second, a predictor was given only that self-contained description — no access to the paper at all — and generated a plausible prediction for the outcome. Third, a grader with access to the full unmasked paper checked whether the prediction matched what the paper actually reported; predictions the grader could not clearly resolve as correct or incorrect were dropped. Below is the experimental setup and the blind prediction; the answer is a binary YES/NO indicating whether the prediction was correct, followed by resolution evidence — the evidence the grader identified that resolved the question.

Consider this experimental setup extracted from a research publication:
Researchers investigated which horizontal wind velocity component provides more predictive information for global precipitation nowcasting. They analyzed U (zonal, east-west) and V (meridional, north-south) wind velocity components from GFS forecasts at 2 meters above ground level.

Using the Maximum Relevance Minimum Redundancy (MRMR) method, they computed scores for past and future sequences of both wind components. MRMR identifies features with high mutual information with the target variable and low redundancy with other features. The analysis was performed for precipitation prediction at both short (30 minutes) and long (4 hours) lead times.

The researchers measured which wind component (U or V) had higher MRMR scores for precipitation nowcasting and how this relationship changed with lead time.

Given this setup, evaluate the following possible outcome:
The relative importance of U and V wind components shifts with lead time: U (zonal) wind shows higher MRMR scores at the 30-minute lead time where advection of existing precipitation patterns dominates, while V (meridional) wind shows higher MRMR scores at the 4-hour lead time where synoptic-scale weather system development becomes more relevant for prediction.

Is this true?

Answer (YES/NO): NO